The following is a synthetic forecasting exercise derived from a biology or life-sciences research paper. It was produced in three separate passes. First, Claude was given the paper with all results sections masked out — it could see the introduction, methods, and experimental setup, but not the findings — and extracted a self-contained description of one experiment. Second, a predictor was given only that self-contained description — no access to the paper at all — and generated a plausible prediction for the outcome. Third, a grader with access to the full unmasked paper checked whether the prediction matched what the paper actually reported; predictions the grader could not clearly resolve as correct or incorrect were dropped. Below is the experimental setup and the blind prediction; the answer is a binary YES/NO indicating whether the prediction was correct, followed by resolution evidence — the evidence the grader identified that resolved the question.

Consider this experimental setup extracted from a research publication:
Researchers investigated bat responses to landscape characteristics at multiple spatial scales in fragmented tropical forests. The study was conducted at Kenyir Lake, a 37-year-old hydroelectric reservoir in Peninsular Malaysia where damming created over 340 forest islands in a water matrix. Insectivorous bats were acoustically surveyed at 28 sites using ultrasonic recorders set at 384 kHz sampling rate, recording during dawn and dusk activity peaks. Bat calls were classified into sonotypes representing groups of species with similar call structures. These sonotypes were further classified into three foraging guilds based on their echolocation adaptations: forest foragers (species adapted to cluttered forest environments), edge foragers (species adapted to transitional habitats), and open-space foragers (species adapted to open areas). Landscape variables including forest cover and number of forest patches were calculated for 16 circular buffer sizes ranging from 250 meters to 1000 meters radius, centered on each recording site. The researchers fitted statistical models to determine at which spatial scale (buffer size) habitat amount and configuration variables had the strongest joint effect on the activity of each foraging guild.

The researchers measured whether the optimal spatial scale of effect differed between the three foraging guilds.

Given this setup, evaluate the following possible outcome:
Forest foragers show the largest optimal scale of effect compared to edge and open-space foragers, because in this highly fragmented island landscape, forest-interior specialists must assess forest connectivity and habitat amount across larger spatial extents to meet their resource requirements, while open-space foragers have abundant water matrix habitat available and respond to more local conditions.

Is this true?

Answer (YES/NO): NO